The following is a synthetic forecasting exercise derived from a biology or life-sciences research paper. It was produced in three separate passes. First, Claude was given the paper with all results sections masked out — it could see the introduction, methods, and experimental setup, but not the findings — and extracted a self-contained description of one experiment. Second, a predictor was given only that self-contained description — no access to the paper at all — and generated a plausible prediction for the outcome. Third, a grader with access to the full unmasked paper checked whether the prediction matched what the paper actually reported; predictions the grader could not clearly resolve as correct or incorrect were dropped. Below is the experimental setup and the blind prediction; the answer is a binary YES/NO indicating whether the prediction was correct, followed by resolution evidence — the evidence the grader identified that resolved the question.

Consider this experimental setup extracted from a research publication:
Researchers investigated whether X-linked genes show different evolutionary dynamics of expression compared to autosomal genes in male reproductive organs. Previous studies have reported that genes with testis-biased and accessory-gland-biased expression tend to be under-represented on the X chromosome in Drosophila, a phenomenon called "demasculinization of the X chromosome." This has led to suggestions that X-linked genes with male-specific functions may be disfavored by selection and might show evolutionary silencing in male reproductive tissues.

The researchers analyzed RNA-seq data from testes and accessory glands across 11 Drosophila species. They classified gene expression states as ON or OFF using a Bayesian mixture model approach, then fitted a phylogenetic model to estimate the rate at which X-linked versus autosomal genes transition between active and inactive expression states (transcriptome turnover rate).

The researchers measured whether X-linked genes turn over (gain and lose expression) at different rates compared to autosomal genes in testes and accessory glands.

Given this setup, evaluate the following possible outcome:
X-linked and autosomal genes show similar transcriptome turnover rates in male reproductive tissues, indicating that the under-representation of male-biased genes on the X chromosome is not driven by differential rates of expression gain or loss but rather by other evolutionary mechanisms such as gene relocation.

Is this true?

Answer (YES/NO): YES